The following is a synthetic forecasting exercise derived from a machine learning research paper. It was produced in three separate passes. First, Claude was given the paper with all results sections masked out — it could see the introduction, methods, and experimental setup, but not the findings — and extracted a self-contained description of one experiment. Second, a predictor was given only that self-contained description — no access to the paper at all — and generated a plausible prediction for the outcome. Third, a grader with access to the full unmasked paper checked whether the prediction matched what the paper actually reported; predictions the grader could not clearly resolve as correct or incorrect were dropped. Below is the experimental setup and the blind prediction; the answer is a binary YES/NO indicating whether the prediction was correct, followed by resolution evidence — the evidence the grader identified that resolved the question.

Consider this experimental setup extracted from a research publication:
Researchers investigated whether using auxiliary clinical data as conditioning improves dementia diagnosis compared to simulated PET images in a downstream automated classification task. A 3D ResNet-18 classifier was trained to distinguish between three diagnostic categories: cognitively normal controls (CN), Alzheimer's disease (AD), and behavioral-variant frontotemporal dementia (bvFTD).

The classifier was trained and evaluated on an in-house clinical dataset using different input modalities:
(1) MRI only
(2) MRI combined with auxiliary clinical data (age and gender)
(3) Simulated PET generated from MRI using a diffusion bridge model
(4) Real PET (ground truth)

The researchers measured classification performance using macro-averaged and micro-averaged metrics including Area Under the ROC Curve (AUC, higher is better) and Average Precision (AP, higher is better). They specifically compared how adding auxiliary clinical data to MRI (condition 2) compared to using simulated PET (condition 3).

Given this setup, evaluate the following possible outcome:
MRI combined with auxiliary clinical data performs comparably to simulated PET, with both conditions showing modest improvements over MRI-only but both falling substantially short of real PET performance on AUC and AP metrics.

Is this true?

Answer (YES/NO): NO